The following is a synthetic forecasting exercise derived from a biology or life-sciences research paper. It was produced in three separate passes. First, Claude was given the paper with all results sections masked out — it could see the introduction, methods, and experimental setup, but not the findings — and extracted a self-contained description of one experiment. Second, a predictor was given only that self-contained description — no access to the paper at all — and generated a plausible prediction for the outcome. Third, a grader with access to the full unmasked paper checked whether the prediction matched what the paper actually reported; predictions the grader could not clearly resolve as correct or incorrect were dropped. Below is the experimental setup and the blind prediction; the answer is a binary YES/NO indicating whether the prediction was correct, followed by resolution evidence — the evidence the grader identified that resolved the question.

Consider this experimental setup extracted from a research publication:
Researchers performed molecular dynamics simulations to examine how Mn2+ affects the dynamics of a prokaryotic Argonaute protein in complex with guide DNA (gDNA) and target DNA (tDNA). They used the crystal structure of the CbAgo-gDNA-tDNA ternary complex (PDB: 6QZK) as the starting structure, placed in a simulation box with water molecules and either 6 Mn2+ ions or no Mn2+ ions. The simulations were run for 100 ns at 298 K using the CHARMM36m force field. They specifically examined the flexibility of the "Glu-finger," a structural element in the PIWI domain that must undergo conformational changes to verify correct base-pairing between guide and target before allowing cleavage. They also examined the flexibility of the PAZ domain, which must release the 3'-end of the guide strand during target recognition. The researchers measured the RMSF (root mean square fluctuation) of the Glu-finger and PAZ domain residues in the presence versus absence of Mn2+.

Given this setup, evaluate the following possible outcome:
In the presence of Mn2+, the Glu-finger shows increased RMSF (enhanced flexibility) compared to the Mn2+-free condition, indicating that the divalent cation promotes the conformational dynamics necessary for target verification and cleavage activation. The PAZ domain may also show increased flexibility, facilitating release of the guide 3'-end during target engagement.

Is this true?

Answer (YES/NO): YES